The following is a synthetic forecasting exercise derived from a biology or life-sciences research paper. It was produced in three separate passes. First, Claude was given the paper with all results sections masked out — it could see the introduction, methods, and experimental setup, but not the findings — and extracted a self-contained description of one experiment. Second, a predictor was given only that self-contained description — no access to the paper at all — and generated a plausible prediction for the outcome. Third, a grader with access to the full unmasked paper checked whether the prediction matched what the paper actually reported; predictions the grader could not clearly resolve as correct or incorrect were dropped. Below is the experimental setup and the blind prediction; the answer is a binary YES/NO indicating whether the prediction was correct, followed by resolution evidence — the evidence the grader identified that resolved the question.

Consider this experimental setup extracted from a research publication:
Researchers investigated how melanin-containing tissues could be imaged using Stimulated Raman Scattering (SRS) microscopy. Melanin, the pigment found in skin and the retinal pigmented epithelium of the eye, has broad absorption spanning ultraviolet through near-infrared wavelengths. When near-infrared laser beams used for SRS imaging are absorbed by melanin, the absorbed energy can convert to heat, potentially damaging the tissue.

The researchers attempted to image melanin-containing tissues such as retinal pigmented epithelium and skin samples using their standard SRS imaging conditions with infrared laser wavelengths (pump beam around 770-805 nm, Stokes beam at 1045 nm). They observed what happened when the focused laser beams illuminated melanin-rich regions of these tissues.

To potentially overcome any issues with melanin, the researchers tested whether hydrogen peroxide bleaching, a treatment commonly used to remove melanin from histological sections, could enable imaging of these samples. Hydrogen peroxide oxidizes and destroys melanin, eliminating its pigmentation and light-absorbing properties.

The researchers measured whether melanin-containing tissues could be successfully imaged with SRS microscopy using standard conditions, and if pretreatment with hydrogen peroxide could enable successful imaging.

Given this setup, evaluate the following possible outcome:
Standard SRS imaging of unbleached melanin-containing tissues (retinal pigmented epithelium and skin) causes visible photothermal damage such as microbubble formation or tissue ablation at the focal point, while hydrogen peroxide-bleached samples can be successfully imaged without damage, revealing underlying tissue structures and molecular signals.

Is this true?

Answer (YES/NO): NO